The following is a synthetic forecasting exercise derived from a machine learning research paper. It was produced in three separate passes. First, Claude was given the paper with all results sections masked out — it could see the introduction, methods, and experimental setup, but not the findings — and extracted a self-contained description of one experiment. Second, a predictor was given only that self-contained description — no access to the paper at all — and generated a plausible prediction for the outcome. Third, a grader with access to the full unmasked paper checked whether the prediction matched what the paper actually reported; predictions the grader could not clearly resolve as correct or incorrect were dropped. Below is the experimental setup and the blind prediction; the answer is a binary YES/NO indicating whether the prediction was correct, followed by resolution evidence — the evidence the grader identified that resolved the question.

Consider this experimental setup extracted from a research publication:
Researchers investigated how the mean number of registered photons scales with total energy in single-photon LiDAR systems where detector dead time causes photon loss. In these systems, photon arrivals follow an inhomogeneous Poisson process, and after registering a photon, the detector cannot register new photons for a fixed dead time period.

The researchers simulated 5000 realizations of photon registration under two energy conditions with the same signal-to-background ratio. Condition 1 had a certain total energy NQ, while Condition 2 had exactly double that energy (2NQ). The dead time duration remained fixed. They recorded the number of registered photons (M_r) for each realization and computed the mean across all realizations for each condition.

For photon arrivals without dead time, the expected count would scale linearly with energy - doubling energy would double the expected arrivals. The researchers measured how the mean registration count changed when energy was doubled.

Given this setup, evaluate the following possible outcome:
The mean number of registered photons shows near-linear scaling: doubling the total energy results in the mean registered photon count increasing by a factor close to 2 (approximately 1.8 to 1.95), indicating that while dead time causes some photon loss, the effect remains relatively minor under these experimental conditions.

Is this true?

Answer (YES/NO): NO